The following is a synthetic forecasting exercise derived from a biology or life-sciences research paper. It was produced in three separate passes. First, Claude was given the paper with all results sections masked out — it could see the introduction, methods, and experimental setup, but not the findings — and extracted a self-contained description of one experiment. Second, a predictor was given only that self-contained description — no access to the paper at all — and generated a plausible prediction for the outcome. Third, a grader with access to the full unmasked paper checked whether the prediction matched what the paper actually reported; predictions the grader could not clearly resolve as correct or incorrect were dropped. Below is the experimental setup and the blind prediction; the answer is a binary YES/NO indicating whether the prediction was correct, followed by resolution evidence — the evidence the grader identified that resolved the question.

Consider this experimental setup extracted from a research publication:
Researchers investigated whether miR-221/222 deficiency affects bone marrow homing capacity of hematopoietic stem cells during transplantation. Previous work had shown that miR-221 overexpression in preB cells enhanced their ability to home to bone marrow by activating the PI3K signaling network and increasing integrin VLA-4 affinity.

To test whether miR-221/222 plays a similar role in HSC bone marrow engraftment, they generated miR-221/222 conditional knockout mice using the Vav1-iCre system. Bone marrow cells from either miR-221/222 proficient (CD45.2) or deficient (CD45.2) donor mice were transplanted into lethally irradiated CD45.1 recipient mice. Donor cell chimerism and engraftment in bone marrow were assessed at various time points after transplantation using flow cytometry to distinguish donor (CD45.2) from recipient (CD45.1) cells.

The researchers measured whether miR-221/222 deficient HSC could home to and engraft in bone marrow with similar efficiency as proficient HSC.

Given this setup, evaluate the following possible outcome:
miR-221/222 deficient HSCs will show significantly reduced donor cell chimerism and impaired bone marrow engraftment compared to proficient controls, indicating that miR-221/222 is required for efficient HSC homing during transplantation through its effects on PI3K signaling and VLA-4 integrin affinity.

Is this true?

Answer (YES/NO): NO